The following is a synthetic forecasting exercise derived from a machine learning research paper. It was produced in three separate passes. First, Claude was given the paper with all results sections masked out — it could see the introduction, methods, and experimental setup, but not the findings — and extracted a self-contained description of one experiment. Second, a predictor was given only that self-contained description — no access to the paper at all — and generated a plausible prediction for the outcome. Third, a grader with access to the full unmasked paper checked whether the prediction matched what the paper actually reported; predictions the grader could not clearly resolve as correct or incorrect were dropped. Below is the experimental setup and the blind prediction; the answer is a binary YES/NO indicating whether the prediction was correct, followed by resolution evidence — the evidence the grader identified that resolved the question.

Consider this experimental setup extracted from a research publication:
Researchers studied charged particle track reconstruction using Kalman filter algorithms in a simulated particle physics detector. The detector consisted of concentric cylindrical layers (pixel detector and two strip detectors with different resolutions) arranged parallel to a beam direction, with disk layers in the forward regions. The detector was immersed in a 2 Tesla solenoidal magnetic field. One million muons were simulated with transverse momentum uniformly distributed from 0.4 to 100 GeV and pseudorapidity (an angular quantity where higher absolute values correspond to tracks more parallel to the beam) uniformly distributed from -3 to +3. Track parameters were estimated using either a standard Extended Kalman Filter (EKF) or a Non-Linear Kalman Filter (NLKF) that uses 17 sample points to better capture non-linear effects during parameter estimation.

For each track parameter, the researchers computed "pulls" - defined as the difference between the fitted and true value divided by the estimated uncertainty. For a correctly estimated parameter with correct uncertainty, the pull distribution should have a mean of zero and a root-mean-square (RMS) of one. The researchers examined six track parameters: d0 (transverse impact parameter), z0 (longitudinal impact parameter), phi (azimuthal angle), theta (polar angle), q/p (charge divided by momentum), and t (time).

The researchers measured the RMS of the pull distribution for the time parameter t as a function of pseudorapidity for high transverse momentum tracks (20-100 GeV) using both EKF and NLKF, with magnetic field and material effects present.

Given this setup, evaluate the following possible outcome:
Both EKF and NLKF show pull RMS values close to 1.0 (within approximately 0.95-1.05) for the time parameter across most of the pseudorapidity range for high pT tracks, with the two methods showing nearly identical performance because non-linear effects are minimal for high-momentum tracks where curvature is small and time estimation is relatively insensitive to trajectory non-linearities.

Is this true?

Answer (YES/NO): YES